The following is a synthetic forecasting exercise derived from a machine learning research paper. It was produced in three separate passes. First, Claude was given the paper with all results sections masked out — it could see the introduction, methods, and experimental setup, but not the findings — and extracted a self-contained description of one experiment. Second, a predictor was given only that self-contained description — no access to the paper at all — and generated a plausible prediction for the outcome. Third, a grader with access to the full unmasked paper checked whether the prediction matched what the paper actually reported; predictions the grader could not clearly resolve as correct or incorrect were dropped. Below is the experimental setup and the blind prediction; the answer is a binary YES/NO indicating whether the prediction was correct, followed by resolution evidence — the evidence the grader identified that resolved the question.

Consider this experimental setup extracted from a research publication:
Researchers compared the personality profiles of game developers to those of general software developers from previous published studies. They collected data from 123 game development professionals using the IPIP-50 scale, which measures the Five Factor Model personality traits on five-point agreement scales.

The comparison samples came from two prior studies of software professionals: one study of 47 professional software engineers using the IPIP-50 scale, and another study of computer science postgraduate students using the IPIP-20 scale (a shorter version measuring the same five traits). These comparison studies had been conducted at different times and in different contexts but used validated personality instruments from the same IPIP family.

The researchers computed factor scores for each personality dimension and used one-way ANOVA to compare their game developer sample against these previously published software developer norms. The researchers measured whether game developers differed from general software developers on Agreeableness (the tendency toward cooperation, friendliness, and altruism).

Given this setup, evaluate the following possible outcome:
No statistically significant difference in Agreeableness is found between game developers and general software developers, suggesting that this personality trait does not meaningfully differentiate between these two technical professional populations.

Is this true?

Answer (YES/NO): NO